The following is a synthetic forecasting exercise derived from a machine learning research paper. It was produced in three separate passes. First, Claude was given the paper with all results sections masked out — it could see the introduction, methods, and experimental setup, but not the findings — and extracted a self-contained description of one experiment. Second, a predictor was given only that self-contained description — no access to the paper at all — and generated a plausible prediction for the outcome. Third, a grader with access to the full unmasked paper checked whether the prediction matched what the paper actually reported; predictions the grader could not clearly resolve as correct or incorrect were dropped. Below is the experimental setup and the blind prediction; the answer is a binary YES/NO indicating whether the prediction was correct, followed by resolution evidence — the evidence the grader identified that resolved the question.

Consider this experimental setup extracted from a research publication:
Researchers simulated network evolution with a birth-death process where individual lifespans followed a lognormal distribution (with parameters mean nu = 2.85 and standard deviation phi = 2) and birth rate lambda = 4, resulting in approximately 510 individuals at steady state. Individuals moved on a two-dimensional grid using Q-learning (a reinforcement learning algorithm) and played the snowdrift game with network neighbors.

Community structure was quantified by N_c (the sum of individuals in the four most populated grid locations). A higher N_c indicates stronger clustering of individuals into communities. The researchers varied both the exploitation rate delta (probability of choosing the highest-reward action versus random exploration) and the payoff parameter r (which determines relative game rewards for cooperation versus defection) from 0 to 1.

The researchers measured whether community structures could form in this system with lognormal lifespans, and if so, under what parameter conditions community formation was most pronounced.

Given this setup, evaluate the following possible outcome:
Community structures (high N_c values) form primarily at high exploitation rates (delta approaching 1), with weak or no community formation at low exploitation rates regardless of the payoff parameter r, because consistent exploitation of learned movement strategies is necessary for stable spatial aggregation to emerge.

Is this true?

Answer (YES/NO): NO